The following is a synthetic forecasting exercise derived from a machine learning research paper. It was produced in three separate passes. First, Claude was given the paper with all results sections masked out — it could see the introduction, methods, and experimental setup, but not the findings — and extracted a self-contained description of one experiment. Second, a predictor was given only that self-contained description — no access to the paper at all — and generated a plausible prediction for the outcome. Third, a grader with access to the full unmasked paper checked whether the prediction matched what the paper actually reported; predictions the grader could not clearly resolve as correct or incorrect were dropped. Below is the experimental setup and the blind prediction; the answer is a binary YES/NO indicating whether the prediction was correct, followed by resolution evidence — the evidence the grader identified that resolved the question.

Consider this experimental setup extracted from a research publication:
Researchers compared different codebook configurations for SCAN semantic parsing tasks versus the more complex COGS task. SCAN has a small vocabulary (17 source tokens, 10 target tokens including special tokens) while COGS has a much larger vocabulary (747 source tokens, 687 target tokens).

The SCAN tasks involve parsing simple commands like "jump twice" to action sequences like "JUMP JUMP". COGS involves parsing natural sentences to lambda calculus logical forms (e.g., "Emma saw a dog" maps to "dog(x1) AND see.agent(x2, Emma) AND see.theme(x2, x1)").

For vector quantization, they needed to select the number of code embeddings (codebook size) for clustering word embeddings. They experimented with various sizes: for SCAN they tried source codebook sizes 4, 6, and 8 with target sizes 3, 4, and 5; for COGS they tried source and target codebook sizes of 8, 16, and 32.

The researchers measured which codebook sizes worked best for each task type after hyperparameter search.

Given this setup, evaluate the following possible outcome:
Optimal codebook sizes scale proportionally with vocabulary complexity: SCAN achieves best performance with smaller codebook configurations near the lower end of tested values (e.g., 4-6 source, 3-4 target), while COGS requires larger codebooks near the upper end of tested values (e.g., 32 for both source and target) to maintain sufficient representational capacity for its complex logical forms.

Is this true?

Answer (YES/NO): NO